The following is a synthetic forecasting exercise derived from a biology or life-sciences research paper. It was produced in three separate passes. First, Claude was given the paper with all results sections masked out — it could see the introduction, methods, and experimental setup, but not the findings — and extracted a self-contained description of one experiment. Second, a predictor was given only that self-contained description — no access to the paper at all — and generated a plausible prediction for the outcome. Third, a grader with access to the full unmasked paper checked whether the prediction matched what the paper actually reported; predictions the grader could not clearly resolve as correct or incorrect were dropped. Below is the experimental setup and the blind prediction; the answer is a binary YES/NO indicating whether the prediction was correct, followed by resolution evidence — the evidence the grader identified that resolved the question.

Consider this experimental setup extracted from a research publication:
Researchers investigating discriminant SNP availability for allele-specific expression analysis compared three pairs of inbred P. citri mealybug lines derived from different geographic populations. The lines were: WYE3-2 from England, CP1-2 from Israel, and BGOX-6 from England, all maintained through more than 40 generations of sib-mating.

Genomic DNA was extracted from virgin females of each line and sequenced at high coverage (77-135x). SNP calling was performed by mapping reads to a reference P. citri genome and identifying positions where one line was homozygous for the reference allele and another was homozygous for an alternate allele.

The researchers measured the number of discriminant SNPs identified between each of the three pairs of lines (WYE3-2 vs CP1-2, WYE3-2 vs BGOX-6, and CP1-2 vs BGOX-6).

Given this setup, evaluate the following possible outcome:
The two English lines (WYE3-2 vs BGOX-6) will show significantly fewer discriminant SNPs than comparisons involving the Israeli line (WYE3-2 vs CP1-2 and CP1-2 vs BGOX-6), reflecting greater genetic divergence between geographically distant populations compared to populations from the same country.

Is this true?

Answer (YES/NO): NO